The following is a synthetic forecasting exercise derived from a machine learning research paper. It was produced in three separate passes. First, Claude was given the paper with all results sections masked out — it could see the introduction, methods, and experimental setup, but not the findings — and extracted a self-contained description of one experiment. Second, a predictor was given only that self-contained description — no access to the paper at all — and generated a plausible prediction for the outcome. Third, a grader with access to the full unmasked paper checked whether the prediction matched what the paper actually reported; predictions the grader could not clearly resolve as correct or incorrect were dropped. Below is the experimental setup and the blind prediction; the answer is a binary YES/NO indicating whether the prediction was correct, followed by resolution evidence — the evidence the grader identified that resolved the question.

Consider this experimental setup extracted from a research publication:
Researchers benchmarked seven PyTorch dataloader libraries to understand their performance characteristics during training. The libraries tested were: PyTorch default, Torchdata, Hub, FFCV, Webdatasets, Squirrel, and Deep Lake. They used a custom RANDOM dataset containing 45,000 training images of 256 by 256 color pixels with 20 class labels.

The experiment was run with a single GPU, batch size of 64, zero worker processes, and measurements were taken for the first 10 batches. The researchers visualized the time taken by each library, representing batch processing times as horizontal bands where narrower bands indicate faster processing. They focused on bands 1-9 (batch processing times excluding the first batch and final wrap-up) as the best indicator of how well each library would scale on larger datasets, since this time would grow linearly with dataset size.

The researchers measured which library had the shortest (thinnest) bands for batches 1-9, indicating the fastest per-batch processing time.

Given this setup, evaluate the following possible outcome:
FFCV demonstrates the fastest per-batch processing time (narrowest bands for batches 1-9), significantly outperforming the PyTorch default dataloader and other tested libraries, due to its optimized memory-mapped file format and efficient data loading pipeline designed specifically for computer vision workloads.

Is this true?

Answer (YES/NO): NO